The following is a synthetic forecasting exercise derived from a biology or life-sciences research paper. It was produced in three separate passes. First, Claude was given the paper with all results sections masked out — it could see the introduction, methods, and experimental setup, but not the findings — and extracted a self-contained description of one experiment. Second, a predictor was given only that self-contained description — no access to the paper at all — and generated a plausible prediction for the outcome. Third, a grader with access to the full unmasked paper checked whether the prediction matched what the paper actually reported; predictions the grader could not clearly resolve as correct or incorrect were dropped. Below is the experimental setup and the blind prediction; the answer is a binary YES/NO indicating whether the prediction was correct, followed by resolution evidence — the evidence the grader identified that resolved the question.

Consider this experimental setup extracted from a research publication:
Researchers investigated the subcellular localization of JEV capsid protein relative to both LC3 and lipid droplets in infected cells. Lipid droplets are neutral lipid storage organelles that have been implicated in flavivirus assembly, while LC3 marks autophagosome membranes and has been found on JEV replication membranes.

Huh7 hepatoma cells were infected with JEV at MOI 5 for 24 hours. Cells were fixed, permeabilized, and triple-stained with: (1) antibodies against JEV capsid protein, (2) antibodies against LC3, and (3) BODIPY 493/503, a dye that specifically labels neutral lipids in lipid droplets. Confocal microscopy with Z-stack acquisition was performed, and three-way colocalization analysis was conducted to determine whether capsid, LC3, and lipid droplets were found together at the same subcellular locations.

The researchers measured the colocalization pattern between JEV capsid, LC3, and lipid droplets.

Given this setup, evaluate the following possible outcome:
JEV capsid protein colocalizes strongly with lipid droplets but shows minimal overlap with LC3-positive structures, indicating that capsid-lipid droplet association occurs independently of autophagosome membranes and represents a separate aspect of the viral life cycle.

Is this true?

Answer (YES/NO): NO